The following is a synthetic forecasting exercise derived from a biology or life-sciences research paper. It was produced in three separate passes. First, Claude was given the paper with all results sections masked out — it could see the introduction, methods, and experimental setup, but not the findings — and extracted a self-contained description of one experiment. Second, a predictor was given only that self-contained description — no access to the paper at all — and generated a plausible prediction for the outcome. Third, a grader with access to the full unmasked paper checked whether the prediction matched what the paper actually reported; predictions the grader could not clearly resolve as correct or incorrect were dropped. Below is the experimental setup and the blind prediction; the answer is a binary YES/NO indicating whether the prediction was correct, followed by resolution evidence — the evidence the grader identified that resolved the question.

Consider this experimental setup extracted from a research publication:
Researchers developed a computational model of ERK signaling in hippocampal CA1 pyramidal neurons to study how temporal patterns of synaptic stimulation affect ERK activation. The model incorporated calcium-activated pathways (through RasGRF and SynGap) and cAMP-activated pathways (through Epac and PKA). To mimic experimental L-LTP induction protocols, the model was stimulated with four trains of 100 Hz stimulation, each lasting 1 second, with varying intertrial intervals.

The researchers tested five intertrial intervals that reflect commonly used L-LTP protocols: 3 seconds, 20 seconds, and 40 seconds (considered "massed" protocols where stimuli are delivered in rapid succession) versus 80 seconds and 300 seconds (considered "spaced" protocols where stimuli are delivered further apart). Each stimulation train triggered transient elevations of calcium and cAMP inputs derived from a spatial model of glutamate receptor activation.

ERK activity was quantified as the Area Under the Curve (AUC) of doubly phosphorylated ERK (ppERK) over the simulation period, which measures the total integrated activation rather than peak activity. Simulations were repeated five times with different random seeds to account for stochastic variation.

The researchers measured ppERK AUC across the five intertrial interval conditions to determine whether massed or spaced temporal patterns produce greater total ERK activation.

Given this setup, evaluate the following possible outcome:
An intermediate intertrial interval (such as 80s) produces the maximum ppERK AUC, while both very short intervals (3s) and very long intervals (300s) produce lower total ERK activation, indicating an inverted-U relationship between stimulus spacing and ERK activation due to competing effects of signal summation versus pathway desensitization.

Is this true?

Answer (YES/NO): NO